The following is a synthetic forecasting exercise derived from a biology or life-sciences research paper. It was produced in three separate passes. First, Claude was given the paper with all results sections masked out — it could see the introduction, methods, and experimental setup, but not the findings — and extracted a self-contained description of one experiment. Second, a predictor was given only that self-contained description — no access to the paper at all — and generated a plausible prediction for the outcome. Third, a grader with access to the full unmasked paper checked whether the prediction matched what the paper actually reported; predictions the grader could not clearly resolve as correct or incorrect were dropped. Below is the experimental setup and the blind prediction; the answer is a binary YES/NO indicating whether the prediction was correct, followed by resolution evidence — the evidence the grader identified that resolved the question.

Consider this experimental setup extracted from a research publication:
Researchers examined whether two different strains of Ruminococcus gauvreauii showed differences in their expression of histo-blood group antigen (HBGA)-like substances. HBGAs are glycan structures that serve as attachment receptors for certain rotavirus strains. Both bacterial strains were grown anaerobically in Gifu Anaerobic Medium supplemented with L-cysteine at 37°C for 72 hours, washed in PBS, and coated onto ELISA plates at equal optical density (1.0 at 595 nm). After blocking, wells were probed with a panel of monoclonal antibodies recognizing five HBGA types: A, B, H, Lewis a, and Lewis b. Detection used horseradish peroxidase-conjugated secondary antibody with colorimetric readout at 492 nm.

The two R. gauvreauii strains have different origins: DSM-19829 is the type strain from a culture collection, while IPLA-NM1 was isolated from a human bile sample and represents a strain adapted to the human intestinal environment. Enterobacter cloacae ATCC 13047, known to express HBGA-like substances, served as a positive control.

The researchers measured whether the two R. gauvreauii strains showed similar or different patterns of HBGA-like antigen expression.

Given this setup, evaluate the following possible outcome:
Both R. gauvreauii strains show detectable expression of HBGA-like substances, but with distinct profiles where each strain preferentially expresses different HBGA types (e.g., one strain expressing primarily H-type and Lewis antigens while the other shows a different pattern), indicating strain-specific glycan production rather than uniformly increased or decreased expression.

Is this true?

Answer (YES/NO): NO